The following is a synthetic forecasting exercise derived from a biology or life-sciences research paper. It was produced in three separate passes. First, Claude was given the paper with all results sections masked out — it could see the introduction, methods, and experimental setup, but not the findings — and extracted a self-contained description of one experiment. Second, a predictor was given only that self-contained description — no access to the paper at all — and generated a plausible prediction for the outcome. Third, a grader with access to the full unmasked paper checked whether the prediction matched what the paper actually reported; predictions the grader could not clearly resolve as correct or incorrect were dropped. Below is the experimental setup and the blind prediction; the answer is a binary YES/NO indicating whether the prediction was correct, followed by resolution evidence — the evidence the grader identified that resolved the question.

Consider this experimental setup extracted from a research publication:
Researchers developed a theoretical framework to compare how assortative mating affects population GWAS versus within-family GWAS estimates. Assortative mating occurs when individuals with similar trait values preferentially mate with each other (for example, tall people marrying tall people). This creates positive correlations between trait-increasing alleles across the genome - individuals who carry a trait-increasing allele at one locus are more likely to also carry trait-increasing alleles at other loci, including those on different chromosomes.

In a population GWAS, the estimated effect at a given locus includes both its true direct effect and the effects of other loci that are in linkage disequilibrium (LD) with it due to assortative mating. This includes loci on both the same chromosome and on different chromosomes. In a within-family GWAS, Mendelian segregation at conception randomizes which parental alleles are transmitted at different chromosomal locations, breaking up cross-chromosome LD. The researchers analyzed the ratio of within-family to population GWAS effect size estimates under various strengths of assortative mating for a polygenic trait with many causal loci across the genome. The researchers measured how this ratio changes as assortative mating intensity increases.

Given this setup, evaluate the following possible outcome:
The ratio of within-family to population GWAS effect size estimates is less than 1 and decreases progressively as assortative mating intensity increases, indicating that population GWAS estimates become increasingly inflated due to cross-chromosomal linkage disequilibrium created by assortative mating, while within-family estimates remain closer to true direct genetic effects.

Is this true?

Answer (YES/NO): YES